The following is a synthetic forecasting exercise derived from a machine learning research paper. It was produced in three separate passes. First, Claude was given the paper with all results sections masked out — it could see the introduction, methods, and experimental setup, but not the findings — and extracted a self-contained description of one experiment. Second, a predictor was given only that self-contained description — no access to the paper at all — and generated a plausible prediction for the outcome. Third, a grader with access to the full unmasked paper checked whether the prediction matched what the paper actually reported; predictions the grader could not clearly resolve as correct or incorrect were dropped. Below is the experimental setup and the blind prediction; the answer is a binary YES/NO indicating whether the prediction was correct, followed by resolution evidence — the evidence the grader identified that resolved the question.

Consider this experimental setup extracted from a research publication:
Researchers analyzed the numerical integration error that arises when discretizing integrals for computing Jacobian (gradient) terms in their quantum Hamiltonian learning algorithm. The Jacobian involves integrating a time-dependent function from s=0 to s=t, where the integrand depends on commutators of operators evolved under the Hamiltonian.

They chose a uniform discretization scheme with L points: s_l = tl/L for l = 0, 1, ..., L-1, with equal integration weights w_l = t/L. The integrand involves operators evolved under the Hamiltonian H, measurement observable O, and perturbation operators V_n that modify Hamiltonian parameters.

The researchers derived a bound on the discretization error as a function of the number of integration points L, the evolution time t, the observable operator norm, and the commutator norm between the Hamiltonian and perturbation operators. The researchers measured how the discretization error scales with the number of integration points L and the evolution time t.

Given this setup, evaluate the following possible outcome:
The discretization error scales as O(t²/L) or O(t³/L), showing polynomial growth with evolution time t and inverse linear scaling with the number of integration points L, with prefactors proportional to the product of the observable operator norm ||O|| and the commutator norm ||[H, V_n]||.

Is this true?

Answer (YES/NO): YES